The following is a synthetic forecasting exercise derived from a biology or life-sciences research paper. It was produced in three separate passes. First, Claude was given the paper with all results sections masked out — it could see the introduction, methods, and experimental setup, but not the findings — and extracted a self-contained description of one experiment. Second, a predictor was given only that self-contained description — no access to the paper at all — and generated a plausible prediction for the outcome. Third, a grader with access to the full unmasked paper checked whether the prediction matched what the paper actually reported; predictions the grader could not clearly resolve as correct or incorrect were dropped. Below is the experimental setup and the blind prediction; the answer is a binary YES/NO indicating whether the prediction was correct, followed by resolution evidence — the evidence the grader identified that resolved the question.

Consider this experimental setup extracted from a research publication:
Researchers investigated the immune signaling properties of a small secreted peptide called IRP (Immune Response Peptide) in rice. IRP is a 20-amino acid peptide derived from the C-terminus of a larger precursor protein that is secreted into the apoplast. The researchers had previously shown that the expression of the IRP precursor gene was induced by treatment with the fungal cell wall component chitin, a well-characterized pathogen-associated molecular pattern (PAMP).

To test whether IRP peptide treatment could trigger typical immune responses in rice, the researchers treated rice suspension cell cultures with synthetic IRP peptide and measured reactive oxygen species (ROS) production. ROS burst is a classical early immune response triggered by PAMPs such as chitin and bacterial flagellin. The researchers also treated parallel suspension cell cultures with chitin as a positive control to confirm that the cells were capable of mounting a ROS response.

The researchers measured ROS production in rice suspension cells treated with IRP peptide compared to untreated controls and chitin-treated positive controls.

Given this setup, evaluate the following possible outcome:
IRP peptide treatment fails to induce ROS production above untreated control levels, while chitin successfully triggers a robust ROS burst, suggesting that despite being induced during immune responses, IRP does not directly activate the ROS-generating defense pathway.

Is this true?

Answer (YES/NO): YES